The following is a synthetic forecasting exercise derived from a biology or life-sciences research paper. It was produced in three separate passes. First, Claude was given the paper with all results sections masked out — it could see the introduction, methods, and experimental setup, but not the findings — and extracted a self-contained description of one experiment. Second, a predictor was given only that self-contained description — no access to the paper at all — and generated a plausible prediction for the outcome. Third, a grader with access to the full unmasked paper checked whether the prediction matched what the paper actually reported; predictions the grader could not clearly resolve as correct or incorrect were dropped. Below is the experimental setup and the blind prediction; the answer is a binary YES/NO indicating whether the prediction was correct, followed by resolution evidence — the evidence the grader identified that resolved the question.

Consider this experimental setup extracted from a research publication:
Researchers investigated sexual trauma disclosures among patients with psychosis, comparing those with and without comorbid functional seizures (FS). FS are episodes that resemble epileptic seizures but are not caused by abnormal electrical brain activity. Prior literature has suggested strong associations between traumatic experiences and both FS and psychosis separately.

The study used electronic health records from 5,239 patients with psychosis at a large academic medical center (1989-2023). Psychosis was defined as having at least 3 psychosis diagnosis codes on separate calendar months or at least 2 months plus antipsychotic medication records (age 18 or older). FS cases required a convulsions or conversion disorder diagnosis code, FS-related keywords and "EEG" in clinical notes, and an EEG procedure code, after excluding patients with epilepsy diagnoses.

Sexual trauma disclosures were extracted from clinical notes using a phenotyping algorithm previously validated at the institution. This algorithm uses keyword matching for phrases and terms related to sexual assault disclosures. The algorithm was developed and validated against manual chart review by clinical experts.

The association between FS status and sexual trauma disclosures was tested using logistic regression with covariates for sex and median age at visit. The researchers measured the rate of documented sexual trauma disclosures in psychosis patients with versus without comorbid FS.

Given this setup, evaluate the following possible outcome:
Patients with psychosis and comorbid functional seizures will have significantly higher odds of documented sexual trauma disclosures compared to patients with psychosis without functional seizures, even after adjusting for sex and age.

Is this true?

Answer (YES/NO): YES